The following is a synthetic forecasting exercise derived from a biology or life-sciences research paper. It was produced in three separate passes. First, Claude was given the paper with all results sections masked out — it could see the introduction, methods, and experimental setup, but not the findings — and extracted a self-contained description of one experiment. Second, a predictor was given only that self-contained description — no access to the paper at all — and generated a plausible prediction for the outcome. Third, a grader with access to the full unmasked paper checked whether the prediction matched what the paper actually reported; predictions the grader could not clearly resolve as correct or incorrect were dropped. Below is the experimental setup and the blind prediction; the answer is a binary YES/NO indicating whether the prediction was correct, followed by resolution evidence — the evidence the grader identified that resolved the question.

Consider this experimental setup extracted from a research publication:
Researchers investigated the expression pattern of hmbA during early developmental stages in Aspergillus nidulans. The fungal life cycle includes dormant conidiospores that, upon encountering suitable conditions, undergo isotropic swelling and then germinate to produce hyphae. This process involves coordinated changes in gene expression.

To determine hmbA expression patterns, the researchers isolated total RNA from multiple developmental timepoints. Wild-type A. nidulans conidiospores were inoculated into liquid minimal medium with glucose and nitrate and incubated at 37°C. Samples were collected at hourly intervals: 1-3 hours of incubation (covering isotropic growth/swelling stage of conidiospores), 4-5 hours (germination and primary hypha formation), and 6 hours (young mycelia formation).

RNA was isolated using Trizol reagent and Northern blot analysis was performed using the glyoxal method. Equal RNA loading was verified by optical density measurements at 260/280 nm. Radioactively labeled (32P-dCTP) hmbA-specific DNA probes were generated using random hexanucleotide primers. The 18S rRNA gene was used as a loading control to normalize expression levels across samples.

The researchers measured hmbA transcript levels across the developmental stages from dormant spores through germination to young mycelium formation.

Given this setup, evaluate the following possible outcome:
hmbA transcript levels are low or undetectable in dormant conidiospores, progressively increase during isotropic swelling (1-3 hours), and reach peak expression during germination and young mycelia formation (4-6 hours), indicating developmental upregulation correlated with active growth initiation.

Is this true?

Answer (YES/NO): YES